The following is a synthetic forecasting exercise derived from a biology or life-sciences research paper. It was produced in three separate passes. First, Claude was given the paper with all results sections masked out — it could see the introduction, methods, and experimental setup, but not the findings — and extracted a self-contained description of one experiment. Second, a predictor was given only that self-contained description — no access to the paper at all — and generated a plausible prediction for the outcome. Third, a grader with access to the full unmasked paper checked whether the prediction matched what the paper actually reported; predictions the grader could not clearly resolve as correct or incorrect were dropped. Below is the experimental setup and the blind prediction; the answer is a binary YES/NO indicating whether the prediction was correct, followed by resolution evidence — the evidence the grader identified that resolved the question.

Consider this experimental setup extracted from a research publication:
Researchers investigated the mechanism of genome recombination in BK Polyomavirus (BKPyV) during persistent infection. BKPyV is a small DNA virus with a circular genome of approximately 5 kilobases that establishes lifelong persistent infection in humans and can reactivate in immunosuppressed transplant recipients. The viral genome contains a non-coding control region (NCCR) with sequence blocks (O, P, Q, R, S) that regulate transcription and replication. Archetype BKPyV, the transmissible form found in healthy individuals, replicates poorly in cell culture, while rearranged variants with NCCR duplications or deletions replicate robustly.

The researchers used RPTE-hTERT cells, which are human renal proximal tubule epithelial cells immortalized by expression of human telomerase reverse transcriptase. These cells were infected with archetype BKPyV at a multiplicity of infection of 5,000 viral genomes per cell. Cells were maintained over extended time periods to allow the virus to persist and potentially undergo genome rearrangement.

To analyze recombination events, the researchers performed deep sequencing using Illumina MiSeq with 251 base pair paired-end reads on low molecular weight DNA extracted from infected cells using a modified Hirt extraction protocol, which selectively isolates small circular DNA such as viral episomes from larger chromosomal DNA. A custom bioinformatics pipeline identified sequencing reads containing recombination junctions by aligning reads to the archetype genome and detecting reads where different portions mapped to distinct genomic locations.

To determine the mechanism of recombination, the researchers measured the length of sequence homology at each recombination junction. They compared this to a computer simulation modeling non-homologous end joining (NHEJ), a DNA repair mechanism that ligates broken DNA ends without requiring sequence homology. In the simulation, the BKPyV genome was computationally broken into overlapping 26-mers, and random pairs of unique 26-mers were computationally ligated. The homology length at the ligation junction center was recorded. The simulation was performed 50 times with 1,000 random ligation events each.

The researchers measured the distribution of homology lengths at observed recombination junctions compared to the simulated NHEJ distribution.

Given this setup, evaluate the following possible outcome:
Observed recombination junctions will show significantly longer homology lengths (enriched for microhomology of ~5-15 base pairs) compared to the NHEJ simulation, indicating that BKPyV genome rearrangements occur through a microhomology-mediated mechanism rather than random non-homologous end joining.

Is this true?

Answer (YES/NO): NO